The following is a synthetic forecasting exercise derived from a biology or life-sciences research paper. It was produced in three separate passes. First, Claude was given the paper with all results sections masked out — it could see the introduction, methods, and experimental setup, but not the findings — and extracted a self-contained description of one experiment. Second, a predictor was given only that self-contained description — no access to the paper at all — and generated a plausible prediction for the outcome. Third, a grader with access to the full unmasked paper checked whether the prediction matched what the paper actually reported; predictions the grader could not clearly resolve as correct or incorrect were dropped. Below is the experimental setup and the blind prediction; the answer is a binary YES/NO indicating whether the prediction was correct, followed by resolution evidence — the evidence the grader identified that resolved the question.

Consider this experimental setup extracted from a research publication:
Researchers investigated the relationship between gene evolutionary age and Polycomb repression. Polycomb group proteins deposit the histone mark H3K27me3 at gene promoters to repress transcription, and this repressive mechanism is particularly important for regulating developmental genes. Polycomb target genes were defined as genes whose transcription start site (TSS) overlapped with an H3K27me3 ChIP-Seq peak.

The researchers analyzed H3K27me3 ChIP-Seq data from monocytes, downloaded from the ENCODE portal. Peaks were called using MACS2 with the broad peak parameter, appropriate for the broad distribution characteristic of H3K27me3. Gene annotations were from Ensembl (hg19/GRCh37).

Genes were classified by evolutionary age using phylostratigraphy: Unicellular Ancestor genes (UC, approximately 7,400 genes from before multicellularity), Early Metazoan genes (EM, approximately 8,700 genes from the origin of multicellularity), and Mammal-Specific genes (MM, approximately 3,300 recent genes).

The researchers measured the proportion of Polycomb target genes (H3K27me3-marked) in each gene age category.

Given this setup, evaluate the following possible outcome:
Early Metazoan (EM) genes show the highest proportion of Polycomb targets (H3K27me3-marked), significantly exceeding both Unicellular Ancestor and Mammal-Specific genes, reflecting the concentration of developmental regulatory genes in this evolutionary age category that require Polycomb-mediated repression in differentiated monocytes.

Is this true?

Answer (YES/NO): YES